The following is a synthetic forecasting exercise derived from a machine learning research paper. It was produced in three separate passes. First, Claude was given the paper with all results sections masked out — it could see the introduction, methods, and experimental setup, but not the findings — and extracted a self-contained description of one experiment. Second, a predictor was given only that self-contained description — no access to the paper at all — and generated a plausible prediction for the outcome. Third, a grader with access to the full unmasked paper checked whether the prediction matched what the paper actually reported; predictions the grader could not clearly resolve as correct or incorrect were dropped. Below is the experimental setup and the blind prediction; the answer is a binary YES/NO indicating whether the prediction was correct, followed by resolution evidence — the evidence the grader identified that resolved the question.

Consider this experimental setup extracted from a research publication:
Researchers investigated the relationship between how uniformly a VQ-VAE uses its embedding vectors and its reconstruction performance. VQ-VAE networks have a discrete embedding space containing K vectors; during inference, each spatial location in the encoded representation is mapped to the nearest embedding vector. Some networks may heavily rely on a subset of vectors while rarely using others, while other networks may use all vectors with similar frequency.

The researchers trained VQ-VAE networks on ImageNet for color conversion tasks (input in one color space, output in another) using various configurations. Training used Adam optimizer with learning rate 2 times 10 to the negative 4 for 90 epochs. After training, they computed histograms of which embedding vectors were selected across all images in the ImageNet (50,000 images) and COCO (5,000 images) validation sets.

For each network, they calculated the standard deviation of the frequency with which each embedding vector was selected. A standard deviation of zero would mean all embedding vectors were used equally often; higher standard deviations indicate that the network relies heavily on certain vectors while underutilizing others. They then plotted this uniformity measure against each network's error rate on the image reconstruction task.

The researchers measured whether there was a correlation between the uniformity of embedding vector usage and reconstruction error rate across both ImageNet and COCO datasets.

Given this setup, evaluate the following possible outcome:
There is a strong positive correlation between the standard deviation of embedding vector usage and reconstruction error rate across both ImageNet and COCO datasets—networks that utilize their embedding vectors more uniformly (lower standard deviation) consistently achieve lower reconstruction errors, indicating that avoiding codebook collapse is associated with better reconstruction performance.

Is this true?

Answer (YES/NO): YES